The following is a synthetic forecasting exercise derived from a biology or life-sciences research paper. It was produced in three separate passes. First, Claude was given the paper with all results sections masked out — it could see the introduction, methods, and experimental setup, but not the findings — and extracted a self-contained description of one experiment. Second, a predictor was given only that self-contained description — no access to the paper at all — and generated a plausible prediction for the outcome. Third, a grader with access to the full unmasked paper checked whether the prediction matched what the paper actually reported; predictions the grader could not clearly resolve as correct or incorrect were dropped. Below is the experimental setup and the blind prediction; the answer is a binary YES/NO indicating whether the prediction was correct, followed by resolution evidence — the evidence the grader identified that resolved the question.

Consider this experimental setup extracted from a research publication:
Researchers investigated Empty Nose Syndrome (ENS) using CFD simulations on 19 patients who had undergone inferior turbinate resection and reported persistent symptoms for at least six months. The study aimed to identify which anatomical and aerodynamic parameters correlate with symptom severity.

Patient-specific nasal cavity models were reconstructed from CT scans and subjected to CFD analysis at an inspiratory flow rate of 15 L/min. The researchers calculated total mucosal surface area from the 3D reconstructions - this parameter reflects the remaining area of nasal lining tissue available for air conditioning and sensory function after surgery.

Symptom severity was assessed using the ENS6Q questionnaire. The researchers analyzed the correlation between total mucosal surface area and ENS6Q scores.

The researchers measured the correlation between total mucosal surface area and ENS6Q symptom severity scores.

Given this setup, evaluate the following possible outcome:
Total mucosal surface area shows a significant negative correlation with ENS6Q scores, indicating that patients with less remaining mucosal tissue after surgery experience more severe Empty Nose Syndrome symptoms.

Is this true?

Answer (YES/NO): YES